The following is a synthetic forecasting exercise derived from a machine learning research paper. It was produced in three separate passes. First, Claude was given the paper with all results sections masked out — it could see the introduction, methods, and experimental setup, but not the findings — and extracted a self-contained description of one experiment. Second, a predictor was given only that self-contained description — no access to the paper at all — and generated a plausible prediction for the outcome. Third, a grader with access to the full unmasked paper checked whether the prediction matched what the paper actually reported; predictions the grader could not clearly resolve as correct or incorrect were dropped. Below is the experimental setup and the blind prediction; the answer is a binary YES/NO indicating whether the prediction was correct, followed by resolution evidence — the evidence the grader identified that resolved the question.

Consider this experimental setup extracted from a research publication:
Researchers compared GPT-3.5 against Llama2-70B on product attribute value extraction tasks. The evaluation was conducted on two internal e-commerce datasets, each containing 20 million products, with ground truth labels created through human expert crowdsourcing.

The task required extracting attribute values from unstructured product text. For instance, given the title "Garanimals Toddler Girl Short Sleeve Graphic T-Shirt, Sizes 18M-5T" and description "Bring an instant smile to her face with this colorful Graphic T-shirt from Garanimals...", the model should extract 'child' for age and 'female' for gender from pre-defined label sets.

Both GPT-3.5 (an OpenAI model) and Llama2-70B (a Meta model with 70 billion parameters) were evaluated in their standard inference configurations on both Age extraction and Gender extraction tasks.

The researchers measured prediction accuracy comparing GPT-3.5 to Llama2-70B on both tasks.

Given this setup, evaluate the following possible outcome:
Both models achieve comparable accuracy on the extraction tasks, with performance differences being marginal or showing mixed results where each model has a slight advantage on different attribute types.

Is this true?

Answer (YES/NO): NO